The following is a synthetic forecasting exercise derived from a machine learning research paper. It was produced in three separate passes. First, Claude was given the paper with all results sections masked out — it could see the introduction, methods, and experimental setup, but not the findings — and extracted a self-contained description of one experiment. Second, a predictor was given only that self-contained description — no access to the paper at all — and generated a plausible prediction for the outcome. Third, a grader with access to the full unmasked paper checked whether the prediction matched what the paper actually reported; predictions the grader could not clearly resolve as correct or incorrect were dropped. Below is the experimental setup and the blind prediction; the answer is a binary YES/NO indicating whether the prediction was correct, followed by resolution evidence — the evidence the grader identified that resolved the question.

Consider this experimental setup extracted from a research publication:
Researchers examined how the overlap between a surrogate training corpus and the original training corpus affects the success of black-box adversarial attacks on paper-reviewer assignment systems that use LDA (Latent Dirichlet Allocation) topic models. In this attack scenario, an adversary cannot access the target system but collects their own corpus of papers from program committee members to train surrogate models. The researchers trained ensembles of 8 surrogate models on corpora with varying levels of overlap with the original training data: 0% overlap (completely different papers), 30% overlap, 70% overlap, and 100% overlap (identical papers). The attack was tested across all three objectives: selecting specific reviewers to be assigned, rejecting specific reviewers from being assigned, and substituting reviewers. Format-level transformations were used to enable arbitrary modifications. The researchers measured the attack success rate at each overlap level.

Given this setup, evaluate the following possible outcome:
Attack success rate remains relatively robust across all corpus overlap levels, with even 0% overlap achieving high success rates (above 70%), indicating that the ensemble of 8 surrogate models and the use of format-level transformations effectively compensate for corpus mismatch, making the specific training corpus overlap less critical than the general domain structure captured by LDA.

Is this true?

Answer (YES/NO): YES